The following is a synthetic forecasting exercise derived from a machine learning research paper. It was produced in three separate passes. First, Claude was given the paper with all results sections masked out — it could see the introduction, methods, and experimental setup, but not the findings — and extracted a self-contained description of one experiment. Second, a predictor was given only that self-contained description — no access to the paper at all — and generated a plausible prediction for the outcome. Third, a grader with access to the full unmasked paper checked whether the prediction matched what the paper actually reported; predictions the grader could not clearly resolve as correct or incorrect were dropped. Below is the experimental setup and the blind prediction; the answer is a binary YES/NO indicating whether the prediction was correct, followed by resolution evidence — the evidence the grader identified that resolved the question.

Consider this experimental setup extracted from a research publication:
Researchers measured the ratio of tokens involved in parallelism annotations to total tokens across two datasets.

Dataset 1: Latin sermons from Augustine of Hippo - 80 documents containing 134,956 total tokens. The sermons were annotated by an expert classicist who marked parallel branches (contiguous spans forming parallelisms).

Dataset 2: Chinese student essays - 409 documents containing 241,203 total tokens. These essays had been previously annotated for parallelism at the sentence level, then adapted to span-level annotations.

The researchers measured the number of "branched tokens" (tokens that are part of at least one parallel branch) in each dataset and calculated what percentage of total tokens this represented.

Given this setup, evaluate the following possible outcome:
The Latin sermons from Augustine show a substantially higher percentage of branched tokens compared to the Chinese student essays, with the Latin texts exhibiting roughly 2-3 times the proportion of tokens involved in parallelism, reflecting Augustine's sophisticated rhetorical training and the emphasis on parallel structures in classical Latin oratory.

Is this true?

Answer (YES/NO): NO